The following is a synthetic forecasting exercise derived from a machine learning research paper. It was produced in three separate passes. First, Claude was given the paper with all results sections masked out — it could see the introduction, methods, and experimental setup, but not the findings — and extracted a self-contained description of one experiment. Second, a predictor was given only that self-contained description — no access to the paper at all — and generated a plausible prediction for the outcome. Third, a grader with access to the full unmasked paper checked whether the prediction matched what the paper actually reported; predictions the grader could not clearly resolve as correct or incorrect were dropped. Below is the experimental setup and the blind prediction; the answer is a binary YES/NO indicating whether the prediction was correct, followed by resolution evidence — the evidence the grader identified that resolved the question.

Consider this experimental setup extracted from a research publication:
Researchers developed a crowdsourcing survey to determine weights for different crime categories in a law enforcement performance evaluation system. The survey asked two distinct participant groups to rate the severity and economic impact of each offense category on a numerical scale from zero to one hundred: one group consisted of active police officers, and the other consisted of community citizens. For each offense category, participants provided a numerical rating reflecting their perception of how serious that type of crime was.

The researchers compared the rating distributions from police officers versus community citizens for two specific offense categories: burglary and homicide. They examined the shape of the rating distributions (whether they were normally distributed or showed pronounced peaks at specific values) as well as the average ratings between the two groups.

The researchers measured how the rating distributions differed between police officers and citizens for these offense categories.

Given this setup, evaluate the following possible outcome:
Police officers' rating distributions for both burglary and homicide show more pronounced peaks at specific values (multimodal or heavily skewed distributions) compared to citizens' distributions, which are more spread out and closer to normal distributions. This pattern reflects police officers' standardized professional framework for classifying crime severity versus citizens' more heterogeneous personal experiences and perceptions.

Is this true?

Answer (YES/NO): NO